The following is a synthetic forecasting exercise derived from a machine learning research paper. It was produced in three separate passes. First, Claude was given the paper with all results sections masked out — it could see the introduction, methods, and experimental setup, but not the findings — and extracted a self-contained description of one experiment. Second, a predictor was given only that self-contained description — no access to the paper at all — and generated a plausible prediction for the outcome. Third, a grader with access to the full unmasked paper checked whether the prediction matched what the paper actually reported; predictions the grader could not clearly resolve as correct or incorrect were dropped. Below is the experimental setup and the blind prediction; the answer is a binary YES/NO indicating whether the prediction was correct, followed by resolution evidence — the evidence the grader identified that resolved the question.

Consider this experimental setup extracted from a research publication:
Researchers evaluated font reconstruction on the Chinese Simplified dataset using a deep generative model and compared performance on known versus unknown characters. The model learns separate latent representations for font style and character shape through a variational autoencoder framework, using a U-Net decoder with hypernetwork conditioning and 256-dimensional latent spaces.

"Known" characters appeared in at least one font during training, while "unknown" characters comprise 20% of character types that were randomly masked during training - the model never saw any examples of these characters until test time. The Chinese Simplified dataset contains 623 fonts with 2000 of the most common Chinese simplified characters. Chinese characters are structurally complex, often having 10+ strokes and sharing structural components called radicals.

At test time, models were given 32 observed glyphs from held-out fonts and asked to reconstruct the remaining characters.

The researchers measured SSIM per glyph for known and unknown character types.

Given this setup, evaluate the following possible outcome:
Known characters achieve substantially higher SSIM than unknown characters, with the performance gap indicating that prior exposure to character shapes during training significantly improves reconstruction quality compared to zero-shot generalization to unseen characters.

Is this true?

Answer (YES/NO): NO